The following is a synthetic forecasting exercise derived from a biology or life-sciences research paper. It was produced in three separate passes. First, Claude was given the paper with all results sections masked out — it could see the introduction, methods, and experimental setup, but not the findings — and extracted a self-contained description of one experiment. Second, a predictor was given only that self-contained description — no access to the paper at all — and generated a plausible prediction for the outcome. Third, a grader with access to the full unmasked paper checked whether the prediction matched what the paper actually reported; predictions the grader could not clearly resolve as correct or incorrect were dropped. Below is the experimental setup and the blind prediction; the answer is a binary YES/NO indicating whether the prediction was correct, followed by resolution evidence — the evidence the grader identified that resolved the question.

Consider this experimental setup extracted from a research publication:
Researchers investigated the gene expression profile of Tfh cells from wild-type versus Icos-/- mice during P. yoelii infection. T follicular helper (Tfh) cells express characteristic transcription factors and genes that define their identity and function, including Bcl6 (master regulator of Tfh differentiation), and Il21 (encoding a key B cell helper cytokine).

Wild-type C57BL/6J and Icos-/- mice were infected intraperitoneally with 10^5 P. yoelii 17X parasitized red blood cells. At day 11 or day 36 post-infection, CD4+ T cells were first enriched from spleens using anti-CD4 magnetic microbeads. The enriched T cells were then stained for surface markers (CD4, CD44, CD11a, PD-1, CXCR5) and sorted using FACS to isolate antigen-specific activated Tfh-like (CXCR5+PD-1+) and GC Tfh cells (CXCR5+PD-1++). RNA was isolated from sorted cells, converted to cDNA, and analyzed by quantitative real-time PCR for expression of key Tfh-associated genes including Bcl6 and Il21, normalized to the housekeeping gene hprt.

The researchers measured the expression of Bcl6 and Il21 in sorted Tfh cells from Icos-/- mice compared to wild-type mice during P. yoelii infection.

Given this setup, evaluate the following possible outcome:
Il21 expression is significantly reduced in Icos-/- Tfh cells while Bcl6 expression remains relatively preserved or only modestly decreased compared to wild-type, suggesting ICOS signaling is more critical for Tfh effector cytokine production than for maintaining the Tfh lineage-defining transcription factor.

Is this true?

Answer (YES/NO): NO